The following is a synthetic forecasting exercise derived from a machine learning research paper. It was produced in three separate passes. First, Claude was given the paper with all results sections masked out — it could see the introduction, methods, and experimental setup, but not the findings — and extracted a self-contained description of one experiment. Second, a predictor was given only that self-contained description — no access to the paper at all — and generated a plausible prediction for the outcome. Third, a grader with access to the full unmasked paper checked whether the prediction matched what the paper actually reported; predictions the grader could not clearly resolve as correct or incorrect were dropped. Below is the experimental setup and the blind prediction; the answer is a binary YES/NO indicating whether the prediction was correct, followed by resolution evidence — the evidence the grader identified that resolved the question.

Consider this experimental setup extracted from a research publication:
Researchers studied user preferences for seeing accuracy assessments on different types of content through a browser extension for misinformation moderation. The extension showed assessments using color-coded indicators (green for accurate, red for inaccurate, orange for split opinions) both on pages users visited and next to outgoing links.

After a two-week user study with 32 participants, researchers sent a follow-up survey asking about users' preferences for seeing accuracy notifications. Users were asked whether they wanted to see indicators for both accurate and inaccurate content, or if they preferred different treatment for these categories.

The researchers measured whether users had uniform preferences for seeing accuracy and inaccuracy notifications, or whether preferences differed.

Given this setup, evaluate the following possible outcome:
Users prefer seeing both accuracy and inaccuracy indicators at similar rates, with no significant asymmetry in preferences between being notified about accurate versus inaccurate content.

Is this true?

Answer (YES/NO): NO